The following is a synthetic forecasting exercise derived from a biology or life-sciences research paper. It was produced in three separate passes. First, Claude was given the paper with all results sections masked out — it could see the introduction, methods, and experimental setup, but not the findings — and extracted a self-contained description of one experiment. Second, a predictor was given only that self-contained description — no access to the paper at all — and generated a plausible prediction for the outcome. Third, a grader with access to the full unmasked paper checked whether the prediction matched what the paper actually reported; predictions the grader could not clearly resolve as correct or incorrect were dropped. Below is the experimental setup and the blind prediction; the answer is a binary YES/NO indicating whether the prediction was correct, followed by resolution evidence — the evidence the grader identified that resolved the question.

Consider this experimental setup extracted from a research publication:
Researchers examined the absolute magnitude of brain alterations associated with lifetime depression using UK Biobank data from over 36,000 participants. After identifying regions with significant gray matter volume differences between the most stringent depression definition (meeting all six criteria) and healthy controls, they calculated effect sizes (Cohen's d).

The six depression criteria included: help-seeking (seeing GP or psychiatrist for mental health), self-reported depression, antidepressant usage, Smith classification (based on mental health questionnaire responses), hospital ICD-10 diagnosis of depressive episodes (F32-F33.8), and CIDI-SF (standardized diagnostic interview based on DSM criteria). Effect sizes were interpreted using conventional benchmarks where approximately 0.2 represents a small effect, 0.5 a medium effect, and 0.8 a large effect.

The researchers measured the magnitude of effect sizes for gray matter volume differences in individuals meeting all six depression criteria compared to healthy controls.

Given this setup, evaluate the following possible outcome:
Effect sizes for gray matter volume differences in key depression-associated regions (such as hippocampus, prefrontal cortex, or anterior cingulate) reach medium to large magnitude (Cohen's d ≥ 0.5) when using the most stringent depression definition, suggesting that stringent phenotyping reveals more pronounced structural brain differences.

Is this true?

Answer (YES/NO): NO